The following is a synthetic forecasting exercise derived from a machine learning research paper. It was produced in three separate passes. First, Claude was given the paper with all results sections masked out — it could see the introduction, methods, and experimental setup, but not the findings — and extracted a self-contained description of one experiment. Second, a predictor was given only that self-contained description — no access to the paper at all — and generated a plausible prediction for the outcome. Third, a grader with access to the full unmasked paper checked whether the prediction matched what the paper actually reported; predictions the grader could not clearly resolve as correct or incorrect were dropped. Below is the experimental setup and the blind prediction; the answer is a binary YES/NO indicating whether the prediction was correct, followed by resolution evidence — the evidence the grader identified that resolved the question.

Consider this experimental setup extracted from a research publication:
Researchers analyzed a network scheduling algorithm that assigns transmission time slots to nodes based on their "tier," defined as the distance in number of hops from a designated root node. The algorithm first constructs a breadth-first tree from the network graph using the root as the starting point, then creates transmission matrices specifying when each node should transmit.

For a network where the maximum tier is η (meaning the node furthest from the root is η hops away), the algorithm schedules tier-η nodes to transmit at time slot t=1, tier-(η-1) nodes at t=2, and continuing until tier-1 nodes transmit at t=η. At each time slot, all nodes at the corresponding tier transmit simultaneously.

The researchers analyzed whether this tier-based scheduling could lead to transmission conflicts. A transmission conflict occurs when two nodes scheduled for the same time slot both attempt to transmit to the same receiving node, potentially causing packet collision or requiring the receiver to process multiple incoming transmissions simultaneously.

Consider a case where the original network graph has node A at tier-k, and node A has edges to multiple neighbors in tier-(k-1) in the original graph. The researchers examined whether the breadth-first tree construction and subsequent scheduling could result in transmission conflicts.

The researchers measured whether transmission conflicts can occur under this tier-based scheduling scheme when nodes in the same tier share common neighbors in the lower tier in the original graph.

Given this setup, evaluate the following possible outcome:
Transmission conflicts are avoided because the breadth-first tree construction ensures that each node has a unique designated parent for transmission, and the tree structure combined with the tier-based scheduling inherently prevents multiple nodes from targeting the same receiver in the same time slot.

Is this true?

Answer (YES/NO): NO